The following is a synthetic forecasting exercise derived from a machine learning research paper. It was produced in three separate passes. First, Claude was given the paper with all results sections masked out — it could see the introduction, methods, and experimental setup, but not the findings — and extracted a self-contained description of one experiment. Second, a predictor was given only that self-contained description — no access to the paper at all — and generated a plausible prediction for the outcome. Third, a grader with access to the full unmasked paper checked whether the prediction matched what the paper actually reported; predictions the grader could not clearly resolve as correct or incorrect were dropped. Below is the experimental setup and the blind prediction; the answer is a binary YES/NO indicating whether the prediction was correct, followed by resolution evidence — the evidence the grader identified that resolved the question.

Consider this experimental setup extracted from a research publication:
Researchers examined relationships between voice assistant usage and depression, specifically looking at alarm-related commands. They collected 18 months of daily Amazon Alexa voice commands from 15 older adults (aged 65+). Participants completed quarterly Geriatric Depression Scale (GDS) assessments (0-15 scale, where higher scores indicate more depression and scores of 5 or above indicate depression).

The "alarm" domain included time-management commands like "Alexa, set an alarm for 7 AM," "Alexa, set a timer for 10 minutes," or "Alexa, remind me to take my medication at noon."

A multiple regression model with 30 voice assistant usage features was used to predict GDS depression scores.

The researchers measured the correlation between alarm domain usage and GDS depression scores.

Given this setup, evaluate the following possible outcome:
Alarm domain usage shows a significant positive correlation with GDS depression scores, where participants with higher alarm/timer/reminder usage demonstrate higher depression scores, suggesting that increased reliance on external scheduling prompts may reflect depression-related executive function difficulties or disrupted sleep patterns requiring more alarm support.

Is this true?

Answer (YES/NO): NO